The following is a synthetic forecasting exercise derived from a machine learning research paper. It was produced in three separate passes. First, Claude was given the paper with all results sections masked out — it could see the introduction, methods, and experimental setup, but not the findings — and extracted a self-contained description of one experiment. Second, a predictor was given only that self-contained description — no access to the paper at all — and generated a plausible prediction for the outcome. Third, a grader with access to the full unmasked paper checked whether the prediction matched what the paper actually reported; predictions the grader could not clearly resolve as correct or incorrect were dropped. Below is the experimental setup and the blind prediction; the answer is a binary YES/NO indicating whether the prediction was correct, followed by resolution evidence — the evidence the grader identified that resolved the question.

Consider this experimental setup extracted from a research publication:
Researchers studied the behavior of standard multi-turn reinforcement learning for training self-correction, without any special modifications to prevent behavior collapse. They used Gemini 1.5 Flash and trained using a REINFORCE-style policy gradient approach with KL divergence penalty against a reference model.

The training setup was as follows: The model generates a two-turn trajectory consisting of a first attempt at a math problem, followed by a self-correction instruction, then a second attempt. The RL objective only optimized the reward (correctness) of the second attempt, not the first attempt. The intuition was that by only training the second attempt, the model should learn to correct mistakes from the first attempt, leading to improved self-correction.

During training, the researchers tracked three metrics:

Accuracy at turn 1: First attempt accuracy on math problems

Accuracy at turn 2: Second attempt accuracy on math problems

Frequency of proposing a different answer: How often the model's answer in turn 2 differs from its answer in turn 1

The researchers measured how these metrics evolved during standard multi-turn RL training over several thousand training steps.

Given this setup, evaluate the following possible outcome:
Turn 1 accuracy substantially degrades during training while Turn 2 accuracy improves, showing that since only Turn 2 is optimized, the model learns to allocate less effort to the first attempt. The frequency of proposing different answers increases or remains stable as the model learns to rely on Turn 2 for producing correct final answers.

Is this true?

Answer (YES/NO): NO